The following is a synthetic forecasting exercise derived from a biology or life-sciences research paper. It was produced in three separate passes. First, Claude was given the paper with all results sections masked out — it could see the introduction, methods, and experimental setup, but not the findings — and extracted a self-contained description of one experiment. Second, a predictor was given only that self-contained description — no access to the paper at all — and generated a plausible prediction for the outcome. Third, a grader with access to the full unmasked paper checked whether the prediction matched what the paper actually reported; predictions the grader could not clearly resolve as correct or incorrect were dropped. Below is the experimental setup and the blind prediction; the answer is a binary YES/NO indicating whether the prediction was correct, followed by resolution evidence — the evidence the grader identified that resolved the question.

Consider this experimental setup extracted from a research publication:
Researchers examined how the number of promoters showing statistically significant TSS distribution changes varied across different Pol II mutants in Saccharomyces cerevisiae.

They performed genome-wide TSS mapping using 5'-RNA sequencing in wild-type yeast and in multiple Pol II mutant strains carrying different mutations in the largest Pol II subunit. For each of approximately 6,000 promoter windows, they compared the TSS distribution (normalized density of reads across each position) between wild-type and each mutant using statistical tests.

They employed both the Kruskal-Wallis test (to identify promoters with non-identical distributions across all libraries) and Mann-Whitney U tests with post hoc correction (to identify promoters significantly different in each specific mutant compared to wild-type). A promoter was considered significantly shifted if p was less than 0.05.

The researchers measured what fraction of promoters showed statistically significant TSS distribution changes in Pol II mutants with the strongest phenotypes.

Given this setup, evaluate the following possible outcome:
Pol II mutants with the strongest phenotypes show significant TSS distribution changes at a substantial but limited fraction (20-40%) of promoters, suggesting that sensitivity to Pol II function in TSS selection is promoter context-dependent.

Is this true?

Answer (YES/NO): NO